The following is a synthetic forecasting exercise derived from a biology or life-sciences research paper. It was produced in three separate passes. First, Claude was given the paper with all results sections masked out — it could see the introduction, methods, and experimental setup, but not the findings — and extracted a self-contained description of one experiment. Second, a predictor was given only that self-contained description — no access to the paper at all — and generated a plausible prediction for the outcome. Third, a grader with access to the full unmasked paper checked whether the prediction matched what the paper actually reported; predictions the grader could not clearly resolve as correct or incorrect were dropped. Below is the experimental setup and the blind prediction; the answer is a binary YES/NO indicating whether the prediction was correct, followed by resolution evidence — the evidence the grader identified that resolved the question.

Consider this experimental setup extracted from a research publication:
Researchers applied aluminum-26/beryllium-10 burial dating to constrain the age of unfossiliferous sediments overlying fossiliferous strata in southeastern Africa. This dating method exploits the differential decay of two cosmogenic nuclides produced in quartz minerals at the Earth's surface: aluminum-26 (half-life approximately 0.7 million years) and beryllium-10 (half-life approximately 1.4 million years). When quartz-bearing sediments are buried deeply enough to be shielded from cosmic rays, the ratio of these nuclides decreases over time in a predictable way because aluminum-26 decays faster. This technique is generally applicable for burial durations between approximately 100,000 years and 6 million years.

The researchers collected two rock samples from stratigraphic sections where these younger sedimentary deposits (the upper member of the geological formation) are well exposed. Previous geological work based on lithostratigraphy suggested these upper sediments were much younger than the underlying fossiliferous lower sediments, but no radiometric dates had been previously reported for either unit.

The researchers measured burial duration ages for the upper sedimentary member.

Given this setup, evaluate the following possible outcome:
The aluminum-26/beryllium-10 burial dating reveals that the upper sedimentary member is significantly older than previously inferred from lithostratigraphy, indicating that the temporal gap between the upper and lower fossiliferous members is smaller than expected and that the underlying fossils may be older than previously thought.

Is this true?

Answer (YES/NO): NO